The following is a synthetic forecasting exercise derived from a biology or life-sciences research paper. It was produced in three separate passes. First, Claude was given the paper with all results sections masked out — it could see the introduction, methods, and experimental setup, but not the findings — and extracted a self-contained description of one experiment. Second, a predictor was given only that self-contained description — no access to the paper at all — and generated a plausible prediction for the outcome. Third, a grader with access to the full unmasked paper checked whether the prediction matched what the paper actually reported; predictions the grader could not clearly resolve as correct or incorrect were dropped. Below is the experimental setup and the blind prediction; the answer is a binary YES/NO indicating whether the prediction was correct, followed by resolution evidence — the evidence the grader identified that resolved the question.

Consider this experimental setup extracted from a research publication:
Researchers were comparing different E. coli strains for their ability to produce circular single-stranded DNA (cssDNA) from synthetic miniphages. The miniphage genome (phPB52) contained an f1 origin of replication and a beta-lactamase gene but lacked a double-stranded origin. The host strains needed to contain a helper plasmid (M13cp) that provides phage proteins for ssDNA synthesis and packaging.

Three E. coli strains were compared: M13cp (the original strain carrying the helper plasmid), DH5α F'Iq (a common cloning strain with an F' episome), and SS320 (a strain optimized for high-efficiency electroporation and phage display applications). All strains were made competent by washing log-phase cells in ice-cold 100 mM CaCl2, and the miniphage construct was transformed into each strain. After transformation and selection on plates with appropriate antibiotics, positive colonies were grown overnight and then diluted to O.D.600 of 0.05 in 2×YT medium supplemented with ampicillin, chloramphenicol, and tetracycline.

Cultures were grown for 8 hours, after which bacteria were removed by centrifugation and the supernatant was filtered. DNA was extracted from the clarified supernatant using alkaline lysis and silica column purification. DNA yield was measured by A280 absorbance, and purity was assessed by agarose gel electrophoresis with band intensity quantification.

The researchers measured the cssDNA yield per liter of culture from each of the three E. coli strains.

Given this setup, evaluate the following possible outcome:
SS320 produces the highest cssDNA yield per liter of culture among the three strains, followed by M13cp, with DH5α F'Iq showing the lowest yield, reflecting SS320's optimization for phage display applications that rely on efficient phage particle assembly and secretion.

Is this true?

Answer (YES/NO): NO